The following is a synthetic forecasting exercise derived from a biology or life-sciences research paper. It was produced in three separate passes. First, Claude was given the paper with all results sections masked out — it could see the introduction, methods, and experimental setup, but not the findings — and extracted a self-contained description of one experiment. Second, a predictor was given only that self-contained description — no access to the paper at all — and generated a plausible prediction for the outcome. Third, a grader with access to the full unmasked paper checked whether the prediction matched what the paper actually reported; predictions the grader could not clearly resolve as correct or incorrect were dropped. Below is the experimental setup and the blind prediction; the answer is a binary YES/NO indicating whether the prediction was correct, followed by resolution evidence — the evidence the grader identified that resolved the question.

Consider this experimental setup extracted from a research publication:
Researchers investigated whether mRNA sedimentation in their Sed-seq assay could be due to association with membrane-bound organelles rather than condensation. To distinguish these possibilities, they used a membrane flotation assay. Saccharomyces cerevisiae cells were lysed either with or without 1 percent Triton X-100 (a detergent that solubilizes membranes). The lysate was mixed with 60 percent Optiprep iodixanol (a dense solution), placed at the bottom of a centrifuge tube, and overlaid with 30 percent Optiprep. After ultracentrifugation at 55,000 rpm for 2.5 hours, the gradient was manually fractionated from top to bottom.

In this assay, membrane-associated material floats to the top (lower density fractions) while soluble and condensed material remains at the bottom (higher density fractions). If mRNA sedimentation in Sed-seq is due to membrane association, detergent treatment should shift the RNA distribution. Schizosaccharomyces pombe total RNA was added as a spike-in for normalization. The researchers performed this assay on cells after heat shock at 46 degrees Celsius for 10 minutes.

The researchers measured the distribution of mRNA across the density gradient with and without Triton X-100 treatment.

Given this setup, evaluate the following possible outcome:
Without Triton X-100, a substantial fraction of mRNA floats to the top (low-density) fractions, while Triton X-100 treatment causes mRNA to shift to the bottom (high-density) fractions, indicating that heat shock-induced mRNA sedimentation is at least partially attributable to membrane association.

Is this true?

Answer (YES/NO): NO